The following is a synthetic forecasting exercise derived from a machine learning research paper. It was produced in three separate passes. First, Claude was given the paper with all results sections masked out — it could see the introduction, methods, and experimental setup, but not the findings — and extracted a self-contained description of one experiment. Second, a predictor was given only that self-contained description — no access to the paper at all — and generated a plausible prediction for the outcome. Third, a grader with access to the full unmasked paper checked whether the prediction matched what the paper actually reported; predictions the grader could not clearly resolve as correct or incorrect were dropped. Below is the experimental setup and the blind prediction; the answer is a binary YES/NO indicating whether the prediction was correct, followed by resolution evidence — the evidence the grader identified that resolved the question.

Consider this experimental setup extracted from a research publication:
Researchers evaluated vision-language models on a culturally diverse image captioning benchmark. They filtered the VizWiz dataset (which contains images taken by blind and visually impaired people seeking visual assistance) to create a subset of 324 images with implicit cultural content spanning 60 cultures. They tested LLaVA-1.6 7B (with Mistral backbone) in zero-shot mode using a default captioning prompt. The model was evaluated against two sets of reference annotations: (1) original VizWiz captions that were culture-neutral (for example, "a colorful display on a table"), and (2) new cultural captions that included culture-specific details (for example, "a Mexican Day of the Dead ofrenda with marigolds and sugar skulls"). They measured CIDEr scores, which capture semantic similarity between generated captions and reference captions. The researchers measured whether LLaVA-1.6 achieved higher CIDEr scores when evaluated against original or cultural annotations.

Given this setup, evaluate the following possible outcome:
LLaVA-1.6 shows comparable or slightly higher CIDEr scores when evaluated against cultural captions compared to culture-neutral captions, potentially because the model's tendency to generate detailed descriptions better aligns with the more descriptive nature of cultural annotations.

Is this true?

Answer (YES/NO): NO